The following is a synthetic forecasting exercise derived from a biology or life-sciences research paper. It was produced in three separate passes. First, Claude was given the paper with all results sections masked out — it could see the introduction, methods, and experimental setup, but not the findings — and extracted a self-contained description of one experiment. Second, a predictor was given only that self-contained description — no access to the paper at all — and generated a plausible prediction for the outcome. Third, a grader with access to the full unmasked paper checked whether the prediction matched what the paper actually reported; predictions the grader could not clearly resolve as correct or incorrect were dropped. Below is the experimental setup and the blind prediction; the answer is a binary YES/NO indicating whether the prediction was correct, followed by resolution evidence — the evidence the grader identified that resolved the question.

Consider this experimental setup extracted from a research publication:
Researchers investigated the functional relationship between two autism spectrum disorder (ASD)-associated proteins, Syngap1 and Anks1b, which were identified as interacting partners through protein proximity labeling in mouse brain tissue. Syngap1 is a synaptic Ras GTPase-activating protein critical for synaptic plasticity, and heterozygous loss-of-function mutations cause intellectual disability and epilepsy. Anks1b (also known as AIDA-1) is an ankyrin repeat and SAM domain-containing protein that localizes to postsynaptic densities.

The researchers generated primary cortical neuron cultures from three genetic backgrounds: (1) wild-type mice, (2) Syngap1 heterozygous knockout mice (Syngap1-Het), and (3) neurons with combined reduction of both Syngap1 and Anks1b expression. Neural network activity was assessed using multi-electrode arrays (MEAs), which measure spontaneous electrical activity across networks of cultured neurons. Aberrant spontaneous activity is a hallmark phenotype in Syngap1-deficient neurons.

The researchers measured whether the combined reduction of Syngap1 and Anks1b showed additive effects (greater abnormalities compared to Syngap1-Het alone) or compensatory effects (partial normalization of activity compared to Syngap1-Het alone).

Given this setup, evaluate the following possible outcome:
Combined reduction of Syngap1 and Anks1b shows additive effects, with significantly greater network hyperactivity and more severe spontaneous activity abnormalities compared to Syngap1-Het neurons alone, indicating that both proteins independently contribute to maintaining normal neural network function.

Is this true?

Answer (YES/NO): YES